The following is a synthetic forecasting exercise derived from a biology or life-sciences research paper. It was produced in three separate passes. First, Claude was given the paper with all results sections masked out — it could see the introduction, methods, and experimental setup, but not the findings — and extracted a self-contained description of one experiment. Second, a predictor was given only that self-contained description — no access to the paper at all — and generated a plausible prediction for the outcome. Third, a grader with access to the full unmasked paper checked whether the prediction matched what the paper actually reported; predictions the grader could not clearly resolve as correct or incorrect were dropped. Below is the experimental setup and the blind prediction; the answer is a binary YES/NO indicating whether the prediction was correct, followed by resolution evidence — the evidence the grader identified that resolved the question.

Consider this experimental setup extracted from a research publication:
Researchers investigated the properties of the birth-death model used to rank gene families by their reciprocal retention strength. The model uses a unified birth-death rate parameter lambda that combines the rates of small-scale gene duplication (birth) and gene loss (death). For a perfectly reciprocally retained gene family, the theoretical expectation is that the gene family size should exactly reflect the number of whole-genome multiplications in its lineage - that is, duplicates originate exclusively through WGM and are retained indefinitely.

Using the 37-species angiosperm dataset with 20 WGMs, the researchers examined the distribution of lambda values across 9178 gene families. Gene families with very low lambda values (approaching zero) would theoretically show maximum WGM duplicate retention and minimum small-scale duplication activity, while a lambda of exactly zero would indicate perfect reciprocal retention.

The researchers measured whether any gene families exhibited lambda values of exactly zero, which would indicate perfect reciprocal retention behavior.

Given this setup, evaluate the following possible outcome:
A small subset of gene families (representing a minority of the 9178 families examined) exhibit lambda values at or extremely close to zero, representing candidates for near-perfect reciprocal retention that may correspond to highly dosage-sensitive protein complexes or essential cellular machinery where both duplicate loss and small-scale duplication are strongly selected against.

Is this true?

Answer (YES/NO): NO